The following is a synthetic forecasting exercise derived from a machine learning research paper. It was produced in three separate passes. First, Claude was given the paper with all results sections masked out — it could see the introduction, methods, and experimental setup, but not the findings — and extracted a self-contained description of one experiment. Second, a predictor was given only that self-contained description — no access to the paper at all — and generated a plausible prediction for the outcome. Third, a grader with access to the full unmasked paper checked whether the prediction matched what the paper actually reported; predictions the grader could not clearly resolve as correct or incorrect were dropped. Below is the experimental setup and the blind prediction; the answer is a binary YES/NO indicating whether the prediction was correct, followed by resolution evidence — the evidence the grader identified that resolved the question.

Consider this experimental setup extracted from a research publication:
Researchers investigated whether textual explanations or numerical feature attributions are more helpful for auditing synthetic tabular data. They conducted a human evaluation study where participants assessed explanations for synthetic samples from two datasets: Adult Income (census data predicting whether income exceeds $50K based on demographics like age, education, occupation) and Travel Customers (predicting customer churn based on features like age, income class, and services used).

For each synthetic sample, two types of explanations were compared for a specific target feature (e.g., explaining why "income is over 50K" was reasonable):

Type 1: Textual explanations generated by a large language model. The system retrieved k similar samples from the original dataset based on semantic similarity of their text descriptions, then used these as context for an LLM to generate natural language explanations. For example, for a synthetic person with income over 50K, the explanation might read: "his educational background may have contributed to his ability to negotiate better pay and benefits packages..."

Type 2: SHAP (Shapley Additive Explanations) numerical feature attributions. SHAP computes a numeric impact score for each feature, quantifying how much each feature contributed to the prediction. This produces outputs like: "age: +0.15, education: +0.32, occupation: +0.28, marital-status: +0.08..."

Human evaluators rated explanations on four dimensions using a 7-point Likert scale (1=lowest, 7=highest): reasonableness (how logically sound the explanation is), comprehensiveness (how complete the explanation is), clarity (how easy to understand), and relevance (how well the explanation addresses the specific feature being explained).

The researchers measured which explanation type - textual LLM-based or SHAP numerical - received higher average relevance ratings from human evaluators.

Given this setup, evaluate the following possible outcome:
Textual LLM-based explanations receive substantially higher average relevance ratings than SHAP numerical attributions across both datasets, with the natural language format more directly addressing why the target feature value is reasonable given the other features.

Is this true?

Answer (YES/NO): NO